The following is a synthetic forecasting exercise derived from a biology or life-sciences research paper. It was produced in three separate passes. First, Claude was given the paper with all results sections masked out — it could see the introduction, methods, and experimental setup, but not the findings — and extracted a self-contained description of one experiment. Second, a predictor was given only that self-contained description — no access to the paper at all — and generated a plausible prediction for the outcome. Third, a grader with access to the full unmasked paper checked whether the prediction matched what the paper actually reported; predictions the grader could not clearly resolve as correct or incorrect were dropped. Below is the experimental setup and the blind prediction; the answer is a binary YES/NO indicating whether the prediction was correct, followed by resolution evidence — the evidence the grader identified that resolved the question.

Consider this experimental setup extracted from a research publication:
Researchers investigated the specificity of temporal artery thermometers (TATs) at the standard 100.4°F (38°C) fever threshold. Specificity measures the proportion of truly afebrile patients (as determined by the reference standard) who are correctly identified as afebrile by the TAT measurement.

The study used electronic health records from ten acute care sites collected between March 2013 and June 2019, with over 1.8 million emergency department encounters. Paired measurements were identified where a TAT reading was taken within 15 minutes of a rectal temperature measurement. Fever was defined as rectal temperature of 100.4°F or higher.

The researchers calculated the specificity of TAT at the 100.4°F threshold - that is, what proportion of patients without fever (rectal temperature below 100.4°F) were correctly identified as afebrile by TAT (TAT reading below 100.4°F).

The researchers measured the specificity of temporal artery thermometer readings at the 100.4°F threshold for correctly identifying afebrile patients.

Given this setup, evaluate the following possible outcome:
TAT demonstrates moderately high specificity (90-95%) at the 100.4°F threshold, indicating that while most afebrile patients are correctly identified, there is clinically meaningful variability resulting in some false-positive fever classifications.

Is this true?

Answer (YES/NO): NO